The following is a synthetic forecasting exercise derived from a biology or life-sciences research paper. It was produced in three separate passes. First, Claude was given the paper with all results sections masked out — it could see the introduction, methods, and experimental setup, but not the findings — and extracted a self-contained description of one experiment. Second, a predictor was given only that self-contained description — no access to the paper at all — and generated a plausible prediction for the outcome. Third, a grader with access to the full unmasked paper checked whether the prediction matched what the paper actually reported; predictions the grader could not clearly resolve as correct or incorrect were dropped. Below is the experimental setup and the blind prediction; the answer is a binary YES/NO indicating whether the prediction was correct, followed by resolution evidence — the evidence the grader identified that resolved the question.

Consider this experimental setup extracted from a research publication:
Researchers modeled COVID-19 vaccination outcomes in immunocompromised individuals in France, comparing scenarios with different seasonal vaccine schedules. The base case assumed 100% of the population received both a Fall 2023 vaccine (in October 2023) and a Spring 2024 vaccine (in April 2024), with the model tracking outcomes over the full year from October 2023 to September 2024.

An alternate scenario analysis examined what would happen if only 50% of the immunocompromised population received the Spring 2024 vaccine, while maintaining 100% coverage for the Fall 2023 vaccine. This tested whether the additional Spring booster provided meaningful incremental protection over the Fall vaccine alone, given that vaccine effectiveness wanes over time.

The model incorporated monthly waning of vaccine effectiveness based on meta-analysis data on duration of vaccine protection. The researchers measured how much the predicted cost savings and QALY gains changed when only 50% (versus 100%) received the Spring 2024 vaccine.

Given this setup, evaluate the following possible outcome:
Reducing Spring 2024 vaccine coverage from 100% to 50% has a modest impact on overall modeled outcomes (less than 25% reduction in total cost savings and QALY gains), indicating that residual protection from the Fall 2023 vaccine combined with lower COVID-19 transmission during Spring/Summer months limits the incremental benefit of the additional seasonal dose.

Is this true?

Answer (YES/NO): NO